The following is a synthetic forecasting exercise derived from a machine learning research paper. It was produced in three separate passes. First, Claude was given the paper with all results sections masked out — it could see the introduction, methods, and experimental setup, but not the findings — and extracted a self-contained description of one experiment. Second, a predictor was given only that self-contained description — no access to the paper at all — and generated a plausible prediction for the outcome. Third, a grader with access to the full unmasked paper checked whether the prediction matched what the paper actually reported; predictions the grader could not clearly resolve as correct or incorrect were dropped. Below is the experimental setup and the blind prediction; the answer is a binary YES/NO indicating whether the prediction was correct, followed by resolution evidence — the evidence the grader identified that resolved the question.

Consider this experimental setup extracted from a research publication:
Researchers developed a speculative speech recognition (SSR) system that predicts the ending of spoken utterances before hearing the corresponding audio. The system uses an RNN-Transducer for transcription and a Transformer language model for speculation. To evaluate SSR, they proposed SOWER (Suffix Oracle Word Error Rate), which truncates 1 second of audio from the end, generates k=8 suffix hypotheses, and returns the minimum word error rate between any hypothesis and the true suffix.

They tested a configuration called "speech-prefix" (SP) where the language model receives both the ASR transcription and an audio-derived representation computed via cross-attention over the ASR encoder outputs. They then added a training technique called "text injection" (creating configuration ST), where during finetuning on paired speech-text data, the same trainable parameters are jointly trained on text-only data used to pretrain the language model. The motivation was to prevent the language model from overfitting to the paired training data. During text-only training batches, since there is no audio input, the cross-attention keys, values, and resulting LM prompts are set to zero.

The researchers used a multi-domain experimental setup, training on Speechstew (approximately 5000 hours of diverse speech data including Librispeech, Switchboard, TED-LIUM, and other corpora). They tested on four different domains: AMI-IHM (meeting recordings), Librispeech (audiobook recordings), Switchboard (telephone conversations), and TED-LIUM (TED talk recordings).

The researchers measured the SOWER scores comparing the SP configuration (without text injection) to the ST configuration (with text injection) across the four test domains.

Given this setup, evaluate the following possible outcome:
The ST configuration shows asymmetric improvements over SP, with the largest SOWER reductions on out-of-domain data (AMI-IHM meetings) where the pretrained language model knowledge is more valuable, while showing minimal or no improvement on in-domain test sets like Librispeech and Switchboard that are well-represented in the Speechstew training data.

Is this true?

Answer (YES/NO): NO